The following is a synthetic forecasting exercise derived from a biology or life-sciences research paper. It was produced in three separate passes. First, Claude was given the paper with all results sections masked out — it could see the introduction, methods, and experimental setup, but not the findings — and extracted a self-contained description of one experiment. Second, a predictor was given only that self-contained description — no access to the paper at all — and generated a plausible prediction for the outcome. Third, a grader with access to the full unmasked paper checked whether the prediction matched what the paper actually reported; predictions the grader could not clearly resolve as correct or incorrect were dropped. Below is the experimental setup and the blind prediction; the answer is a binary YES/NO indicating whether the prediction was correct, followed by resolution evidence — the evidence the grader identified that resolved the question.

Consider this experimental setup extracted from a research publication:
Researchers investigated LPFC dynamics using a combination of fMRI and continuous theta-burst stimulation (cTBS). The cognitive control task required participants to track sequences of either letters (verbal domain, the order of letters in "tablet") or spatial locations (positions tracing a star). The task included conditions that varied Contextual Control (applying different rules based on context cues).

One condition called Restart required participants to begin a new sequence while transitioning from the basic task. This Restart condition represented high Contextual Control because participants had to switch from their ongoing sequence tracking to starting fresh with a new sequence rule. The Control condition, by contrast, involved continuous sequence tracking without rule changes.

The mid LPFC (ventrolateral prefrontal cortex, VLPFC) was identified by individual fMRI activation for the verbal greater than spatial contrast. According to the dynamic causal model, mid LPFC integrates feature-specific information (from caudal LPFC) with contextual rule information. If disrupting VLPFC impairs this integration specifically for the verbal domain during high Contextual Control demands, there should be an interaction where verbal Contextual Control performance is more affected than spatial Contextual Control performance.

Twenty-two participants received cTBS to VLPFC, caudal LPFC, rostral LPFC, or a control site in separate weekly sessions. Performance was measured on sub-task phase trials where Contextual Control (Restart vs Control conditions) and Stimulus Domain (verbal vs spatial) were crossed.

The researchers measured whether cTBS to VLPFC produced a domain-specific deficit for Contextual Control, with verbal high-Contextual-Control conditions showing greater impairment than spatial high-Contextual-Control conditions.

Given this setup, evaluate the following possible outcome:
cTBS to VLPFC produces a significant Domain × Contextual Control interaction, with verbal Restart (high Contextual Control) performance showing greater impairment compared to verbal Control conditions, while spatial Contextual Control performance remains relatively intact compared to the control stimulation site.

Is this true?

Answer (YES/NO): YES